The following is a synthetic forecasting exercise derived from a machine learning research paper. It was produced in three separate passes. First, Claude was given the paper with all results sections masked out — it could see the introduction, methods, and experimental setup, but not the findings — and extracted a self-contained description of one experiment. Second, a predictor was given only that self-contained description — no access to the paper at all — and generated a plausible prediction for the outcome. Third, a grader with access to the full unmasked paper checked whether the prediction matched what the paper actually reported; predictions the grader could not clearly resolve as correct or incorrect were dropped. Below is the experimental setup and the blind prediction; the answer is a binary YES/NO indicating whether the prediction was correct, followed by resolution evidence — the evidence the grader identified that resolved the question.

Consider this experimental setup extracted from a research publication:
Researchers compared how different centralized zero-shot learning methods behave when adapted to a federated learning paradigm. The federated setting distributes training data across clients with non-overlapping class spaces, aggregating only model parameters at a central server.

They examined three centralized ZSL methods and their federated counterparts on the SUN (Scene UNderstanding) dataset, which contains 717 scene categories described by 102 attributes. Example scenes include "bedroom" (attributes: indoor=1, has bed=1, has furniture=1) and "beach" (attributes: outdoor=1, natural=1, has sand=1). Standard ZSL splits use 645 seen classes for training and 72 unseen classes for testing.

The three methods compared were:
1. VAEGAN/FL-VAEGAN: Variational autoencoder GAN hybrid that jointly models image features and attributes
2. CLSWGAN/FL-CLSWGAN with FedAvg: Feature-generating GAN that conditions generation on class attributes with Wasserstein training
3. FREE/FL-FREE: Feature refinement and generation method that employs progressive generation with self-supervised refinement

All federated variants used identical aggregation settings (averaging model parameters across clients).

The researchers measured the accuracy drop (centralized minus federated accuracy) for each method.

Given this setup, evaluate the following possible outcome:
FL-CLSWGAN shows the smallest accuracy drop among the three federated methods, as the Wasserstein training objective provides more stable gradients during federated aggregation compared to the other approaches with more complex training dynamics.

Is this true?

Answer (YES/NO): YES